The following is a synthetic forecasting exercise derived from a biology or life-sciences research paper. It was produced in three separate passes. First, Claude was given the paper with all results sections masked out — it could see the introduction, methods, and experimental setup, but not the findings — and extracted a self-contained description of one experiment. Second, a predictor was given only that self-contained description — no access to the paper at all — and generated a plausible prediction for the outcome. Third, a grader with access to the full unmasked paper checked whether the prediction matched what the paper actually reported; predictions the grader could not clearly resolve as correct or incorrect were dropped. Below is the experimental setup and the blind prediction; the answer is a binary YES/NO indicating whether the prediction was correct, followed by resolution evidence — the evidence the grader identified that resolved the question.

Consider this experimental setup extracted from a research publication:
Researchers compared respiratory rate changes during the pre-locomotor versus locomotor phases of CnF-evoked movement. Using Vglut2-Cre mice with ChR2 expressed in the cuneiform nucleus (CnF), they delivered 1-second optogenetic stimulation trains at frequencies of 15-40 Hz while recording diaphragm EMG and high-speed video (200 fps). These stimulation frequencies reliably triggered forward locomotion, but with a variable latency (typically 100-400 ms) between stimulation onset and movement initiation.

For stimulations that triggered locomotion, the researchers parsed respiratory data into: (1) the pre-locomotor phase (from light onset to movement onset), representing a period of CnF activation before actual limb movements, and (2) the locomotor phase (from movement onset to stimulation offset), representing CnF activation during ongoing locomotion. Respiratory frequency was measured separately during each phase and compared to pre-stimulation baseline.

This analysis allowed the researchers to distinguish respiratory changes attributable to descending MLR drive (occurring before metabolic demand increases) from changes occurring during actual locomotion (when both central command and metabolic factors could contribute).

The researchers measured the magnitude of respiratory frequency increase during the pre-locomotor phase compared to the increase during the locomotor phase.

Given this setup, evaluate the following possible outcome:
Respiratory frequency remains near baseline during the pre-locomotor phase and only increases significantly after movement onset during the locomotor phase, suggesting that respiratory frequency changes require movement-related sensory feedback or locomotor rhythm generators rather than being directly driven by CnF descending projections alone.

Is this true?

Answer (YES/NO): NO